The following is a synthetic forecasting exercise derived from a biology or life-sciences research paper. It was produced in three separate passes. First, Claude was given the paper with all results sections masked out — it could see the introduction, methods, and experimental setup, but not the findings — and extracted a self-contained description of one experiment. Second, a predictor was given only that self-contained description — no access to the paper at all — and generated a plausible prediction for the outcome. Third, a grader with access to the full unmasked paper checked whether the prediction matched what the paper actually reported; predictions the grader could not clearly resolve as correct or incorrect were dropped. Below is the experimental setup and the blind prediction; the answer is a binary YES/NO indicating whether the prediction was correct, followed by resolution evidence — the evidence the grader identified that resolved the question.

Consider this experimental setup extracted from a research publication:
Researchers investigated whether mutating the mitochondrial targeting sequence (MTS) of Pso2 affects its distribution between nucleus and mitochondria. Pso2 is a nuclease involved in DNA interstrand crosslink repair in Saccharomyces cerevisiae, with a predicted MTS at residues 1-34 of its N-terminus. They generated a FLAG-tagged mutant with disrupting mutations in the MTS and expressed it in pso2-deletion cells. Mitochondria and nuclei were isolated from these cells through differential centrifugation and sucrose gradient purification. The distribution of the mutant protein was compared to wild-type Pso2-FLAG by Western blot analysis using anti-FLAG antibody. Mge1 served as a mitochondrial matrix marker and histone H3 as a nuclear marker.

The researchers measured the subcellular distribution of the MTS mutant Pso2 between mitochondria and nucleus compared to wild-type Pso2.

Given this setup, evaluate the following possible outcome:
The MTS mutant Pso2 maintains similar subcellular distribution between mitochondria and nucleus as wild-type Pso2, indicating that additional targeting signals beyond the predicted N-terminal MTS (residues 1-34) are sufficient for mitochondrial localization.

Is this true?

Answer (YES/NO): NO